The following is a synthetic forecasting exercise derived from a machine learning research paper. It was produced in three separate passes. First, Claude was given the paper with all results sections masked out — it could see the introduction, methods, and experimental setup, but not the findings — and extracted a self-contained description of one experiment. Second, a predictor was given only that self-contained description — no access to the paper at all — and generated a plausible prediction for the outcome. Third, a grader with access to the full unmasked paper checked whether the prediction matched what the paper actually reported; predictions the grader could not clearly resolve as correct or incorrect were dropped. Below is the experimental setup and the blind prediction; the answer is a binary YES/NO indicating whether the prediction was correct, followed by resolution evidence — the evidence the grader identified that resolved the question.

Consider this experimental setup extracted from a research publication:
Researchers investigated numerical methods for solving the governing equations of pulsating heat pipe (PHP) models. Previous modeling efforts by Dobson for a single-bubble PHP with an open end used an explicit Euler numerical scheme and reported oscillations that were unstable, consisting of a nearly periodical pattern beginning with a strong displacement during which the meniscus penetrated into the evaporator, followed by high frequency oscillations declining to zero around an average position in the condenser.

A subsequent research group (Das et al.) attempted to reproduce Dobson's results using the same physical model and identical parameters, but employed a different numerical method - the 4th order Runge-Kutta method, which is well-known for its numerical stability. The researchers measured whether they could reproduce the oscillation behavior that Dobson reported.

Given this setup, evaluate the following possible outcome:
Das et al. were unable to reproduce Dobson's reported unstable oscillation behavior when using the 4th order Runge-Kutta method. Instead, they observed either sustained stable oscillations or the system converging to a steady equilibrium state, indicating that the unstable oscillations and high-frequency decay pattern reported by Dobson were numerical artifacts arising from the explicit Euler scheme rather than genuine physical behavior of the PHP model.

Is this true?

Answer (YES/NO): YES